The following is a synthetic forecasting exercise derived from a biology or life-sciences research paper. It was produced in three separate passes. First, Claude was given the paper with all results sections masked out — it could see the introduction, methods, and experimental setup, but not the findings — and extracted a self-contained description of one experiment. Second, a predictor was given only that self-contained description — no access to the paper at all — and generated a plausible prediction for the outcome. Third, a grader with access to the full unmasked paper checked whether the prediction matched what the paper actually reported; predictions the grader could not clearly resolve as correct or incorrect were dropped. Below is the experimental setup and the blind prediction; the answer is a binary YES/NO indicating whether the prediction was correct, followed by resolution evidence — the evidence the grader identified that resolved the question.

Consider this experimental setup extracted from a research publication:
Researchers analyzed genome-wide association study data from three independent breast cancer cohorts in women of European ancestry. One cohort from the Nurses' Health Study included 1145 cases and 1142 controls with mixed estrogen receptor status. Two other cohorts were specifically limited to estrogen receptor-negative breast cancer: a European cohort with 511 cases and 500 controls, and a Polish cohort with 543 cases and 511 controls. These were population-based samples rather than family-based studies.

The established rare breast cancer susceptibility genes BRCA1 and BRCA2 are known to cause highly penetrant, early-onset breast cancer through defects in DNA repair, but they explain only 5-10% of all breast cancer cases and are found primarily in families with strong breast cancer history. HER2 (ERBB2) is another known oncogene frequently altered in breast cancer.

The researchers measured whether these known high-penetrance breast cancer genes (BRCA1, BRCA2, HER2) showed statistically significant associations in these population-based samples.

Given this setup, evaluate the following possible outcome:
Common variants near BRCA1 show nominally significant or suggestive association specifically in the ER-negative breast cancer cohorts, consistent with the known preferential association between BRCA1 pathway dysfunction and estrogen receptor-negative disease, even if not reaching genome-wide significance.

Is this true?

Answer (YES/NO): NO